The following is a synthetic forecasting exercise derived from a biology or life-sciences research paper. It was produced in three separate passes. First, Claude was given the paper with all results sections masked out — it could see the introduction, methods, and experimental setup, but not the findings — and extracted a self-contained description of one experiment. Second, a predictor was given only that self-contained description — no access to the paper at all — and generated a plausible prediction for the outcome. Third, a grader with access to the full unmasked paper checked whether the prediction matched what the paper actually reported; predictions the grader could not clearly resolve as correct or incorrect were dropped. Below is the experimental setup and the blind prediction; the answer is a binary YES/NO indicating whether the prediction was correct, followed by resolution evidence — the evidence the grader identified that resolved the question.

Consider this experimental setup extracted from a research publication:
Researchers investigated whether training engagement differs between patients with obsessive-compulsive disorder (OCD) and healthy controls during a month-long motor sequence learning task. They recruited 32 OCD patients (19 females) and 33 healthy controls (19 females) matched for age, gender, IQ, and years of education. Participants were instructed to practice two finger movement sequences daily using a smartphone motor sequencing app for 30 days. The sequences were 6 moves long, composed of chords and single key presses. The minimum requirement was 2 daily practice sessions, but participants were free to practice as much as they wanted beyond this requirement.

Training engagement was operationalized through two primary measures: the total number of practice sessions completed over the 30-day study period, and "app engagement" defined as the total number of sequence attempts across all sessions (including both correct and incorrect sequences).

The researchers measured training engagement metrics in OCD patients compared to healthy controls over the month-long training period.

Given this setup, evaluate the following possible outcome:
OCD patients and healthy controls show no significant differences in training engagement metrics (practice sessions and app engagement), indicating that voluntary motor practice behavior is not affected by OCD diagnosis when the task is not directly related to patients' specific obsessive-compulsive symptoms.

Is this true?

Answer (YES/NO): NO